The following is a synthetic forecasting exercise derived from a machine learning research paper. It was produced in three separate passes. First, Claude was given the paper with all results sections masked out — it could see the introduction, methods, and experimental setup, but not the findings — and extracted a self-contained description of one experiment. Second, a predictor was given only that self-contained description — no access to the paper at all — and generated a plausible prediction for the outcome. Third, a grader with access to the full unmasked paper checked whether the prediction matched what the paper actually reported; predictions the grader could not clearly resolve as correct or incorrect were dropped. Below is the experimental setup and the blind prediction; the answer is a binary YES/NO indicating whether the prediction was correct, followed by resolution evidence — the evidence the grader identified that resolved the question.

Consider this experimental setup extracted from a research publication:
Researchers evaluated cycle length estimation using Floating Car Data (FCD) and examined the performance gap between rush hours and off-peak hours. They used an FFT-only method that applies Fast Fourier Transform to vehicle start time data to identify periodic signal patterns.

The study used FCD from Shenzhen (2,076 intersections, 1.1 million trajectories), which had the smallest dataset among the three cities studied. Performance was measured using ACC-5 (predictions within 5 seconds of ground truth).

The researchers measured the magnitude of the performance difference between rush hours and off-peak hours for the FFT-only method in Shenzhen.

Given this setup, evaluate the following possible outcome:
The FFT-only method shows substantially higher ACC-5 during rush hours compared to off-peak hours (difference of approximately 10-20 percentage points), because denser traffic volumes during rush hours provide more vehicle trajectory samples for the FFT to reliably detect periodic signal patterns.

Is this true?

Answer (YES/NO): NO